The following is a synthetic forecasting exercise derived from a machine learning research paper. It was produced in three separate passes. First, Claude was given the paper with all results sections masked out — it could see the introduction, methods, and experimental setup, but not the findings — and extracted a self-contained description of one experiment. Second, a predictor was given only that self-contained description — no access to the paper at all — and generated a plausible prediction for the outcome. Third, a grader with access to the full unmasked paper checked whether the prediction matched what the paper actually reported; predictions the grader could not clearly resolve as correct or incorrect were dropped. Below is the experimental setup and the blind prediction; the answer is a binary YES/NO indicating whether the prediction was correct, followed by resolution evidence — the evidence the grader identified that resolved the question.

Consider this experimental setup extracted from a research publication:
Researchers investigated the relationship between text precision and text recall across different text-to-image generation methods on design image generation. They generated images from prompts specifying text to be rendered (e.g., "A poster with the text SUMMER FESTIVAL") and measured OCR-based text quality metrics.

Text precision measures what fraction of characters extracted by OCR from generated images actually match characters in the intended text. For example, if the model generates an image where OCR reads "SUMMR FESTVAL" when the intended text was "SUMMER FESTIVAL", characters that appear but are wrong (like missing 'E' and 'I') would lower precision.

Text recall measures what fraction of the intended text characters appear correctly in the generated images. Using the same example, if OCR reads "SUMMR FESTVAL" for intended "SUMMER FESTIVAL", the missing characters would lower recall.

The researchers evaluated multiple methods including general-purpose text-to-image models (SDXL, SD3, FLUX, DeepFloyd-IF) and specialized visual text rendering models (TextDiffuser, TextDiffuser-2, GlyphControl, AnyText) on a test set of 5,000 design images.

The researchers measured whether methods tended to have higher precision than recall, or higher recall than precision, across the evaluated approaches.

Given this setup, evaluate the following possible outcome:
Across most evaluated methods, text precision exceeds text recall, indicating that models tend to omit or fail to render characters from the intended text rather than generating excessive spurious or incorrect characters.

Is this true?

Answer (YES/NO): YES